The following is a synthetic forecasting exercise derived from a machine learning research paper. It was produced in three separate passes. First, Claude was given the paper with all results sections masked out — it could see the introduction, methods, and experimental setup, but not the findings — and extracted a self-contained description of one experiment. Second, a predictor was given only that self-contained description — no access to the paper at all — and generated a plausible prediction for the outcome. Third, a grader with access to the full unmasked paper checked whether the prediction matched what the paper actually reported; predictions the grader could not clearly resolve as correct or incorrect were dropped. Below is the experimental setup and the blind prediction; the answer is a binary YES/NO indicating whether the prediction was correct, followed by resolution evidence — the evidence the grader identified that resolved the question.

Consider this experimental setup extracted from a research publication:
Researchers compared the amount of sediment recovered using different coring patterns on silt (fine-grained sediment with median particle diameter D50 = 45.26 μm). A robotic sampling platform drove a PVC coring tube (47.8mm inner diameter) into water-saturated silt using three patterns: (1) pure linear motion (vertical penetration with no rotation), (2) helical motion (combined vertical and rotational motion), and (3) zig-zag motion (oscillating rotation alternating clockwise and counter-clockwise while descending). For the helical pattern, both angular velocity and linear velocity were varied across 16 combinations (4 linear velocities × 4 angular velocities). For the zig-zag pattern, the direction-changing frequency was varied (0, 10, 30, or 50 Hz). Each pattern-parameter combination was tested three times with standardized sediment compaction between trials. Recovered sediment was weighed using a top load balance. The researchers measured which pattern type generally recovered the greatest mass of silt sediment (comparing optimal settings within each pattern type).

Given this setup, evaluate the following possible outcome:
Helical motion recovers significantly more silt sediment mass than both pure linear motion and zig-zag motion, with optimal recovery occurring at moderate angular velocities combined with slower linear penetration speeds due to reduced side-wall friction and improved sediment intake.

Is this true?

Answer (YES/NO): NO